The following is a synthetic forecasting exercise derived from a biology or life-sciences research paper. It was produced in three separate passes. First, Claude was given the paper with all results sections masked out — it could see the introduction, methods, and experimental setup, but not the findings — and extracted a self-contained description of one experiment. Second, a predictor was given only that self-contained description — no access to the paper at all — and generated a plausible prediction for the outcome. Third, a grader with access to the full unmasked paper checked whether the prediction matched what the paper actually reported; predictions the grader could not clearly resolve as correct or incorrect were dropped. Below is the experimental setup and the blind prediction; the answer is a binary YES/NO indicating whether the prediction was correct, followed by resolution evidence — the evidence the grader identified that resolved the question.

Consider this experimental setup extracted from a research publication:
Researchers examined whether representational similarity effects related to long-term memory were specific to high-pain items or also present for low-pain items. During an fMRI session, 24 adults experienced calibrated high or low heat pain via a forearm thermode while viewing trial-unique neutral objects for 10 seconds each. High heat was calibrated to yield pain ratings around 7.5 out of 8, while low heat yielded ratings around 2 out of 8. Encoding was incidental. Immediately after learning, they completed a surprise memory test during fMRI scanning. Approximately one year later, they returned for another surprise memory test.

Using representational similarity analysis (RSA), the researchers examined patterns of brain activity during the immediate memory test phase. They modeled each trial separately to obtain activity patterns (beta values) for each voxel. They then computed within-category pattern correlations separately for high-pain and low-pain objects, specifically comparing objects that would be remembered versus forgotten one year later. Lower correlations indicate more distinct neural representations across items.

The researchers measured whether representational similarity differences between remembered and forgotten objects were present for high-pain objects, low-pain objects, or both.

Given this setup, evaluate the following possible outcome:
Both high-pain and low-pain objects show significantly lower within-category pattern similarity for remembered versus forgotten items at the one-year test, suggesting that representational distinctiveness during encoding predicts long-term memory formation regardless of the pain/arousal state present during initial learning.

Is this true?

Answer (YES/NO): NO